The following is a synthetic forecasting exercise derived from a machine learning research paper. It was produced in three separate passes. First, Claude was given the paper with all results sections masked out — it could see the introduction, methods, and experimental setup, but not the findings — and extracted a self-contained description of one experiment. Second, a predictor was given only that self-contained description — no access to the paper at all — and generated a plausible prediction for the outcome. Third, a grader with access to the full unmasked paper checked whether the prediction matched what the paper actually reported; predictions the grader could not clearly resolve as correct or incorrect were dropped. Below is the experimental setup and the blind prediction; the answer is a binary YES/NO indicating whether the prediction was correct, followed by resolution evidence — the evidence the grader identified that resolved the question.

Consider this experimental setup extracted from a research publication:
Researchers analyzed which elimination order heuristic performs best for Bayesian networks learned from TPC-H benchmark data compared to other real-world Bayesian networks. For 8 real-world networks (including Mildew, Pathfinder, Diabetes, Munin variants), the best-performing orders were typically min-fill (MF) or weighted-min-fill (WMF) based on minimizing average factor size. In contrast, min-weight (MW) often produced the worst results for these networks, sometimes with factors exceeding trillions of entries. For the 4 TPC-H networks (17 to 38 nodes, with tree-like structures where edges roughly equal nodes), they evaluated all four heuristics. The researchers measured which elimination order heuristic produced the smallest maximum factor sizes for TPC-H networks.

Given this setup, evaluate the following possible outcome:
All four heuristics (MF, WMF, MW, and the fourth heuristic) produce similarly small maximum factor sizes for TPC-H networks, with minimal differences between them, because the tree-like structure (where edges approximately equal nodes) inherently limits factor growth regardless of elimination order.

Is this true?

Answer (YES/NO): NO